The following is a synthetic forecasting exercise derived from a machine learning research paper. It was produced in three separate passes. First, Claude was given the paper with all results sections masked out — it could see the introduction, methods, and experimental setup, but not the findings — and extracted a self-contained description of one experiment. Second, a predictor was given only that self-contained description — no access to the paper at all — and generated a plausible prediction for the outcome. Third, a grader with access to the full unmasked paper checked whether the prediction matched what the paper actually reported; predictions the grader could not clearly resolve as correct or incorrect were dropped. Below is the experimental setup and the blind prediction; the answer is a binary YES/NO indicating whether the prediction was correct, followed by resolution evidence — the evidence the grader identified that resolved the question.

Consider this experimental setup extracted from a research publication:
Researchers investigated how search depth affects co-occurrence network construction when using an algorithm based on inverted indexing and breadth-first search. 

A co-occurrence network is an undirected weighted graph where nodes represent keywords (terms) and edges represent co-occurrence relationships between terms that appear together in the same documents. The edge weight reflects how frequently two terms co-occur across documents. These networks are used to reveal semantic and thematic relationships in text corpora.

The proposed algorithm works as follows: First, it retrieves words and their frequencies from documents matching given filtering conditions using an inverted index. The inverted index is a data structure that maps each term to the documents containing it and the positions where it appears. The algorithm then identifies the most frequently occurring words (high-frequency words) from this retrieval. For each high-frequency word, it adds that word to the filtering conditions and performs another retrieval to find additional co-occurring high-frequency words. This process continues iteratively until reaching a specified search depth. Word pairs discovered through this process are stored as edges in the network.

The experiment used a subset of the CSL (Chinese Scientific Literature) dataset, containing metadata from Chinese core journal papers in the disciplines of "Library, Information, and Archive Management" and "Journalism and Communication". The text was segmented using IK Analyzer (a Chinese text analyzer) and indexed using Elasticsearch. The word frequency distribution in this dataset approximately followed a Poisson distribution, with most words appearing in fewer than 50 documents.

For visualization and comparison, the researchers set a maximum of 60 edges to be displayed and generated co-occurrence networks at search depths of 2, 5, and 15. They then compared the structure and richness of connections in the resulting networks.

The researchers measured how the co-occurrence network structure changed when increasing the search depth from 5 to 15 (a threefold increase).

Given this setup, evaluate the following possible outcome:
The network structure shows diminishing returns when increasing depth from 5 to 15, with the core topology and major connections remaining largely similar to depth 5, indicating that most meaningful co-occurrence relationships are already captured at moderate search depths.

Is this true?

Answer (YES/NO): YES